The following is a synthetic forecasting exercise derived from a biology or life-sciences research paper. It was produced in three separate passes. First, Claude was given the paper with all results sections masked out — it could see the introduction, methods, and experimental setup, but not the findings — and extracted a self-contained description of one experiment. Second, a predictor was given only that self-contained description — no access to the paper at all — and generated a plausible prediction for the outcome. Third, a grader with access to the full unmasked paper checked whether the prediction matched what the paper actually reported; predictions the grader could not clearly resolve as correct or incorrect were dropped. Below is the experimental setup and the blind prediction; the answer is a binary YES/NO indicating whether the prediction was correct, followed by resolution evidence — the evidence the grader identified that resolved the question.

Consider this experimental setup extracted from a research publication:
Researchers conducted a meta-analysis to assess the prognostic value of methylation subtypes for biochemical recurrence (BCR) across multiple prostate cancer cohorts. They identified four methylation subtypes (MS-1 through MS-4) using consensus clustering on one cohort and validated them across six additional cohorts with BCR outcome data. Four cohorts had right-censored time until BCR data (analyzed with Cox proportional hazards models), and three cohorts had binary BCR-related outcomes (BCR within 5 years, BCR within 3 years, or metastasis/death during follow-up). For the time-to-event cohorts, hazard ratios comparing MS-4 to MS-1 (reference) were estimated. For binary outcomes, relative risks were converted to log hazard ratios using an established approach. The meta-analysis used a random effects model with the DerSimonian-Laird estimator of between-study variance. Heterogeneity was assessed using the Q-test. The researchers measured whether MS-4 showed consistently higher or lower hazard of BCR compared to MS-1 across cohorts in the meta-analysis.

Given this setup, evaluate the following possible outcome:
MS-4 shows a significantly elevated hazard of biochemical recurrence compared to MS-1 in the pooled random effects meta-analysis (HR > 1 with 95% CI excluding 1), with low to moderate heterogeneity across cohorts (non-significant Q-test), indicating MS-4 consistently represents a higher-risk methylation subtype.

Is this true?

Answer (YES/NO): YES